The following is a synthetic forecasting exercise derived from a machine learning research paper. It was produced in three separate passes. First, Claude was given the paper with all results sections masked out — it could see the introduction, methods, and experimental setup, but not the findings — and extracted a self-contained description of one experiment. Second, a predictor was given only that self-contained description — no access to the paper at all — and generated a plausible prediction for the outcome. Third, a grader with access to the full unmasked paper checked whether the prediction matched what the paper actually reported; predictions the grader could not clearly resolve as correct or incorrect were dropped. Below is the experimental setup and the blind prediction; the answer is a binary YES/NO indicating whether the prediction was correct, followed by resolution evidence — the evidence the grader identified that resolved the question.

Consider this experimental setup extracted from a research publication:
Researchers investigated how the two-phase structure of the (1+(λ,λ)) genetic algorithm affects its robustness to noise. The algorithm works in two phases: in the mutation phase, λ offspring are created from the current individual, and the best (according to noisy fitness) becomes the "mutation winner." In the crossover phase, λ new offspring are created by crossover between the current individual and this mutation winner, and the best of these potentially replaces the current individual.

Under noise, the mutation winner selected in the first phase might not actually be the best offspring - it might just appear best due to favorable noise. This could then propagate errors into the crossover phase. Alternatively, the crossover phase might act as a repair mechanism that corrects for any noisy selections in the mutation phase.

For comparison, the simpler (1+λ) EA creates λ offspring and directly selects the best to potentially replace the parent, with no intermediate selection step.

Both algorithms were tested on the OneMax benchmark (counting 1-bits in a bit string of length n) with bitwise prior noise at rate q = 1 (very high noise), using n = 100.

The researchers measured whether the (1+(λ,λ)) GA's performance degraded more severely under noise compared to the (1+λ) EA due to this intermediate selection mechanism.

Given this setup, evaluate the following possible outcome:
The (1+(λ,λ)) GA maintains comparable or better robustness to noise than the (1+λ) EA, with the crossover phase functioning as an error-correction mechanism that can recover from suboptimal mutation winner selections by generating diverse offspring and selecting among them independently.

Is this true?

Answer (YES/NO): YES